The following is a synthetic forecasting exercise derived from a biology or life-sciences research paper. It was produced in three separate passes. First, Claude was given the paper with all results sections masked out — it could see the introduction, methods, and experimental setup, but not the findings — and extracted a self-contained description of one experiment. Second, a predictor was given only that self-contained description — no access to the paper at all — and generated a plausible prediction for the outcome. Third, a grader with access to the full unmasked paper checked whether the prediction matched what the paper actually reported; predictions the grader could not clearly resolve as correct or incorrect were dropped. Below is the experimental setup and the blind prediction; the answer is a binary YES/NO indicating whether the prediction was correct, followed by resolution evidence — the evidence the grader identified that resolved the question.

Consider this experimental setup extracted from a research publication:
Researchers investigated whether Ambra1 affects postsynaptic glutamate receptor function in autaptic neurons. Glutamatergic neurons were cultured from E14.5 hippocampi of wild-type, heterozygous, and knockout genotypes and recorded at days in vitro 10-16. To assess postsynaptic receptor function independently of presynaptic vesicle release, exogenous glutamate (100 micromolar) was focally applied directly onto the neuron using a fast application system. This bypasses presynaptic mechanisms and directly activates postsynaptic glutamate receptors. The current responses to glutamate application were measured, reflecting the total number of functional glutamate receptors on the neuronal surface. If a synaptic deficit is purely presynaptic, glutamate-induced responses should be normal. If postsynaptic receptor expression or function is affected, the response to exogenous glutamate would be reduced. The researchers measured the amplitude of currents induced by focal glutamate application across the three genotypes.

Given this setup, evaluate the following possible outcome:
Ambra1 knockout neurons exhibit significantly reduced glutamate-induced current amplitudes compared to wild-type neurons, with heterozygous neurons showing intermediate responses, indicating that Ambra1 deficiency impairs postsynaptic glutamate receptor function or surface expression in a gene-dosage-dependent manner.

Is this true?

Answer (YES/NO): NO